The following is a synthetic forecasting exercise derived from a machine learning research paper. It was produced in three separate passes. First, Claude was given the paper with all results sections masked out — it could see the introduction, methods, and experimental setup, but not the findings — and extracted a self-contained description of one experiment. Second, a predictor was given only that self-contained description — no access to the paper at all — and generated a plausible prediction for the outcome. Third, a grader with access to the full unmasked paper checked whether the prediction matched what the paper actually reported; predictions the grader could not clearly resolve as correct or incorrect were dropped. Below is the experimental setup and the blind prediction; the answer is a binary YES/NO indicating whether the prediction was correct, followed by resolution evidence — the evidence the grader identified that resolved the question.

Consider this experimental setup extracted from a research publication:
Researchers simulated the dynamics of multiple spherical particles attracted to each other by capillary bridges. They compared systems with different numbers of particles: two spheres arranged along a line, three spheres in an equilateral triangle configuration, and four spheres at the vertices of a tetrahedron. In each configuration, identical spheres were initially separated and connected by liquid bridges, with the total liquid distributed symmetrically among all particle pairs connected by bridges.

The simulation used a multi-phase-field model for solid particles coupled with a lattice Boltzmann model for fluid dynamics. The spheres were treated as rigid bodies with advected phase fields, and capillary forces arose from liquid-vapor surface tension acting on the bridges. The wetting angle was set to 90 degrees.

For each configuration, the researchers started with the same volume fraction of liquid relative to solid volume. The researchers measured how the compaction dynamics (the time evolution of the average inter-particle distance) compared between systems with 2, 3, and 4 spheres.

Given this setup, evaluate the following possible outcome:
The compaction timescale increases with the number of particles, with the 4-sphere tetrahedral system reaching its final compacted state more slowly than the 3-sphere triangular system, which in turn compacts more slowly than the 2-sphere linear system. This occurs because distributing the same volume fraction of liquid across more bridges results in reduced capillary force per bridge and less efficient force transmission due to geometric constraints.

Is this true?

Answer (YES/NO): NO